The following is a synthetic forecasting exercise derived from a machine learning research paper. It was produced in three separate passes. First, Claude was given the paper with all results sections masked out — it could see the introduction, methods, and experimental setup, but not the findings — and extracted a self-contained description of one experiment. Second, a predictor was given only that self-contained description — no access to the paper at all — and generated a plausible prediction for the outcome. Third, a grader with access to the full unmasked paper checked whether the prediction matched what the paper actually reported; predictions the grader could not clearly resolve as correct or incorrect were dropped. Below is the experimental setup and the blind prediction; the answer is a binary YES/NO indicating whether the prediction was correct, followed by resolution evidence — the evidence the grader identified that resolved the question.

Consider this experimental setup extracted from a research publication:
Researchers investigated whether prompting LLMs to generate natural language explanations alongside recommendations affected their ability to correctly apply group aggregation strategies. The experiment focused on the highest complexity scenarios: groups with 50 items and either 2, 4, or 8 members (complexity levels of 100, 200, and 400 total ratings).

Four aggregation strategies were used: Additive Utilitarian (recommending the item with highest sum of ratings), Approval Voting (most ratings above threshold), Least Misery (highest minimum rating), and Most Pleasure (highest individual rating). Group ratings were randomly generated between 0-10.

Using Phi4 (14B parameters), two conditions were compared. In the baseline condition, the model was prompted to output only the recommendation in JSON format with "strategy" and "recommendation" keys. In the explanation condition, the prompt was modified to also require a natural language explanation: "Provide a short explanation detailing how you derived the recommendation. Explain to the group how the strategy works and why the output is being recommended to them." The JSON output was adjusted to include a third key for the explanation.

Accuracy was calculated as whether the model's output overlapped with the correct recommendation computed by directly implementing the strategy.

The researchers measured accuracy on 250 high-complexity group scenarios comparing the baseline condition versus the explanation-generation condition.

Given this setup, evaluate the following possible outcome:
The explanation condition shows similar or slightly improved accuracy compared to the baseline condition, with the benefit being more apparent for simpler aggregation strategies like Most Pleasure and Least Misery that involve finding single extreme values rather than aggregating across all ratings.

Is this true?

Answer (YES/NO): NO